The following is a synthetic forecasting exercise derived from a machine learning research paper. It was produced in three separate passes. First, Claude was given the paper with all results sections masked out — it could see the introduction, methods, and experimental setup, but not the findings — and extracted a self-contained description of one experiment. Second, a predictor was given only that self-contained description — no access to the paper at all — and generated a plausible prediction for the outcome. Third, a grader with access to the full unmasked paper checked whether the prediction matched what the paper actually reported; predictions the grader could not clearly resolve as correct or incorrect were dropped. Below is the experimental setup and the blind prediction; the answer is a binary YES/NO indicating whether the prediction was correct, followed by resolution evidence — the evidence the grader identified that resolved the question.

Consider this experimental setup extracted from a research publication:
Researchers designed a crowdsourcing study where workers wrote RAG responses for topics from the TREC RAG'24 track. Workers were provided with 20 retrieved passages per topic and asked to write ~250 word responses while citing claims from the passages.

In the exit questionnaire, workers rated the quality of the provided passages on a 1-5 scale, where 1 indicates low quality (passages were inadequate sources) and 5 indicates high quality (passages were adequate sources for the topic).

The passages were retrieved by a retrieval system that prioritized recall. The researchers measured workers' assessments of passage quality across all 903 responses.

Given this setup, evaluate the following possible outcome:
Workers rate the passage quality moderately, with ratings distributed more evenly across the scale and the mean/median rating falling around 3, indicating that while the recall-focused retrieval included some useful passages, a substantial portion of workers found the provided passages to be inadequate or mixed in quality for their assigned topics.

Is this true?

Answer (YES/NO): NO